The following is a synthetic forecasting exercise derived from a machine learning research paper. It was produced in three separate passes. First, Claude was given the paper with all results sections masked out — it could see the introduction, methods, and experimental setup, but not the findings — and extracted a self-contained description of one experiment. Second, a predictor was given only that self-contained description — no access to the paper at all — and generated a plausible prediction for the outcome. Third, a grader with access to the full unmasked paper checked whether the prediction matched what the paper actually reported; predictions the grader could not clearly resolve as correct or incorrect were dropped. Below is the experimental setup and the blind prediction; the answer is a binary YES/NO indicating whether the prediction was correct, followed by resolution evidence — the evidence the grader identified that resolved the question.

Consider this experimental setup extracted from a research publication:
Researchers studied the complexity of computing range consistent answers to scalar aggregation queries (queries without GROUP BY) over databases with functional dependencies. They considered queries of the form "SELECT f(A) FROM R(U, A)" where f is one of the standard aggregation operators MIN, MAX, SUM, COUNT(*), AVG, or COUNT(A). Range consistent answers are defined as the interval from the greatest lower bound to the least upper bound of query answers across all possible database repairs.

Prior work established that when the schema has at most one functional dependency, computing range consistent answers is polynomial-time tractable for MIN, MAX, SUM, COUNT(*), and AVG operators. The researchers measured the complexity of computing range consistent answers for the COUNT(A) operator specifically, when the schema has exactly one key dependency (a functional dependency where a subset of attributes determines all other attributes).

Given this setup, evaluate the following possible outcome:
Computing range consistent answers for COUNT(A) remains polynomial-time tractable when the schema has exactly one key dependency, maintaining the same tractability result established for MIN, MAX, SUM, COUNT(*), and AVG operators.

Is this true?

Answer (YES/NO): NO